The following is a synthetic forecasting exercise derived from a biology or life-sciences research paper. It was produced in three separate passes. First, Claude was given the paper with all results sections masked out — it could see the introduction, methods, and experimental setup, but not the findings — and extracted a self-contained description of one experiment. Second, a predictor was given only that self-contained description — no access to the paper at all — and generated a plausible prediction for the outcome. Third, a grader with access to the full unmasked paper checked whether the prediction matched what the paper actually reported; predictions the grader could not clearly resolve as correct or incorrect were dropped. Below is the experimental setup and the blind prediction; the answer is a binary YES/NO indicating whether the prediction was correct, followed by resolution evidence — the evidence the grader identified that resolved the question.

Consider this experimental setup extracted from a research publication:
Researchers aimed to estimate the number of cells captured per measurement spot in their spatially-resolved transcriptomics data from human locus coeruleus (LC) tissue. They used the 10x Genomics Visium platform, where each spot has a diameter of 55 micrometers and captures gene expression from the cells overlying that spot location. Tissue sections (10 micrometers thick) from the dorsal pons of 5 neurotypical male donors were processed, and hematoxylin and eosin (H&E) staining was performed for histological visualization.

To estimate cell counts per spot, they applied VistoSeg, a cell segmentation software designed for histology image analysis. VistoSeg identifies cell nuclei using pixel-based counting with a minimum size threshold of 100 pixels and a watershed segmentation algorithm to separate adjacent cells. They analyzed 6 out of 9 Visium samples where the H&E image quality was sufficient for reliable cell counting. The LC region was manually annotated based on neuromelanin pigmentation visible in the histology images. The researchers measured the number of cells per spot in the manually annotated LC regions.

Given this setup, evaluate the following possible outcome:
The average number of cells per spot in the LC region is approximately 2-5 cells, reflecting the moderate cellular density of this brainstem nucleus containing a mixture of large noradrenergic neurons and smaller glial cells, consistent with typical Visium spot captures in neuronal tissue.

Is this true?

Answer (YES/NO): YES